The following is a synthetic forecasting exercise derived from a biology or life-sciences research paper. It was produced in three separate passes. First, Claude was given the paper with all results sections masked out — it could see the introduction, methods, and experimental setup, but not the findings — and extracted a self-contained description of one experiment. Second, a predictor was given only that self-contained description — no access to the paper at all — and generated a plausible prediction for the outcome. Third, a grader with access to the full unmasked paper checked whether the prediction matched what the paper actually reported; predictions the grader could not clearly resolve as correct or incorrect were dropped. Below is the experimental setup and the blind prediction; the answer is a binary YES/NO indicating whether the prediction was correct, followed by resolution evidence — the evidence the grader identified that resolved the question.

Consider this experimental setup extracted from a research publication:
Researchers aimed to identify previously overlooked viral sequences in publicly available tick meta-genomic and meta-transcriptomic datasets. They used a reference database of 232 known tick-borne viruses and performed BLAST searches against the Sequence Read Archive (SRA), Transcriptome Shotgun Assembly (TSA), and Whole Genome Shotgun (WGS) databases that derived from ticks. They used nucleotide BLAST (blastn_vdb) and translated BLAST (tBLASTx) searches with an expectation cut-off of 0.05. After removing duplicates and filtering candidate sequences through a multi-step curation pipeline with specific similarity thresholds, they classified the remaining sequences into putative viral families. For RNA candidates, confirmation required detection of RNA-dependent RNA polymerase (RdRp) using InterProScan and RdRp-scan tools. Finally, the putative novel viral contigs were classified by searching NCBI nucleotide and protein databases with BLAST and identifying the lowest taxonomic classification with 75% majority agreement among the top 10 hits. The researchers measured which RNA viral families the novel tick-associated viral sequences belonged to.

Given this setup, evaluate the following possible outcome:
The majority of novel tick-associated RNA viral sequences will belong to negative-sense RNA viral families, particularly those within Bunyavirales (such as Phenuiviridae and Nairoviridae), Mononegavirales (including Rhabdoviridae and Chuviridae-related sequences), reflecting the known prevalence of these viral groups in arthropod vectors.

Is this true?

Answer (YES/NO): NO